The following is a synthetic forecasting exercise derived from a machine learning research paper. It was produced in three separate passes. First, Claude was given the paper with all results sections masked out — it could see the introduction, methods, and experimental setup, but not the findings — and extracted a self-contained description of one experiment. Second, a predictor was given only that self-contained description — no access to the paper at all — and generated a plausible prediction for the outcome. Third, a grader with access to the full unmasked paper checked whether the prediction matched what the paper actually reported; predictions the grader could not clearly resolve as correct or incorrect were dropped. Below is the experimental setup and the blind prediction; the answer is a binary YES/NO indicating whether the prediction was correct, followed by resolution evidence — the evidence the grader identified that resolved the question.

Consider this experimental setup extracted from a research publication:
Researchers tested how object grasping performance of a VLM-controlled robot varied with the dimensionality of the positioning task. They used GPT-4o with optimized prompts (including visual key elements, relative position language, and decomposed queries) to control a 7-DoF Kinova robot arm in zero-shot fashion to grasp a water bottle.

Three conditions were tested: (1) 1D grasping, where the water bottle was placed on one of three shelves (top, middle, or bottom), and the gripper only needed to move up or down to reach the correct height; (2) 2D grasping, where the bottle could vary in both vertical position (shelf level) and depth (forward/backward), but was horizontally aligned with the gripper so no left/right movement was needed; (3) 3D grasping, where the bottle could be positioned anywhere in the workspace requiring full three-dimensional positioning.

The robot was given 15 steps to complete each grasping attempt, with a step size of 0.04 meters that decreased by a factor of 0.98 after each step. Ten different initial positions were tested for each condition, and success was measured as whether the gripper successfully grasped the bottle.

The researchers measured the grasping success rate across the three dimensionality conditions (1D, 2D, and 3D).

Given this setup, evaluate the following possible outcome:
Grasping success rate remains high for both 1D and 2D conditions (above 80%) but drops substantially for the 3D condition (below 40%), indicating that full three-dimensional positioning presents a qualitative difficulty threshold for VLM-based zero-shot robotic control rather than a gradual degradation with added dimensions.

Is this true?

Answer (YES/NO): NO